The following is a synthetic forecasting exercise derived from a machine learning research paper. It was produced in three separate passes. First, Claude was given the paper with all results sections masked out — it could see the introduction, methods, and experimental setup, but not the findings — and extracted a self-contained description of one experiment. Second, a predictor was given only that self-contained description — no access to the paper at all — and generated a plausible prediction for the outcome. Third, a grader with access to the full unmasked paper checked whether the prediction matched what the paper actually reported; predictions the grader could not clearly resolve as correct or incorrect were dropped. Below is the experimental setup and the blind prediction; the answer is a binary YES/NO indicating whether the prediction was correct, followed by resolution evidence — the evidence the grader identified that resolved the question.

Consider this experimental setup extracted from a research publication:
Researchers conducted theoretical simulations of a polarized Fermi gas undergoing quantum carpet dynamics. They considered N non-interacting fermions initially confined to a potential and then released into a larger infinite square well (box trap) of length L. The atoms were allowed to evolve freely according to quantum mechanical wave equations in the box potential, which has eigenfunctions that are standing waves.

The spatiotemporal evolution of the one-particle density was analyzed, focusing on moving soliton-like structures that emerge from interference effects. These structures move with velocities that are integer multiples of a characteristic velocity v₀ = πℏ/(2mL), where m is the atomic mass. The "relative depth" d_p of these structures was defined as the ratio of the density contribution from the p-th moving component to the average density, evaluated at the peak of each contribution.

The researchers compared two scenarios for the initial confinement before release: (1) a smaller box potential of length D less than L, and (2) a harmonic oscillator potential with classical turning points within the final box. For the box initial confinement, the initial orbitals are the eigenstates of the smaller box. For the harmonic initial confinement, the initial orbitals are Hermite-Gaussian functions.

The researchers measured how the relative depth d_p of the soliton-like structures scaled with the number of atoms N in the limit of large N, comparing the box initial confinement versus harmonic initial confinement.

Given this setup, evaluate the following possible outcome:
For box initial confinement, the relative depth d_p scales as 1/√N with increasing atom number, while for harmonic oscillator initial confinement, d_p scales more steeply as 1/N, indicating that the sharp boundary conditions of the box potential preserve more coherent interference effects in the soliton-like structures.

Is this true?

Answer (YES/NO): NO